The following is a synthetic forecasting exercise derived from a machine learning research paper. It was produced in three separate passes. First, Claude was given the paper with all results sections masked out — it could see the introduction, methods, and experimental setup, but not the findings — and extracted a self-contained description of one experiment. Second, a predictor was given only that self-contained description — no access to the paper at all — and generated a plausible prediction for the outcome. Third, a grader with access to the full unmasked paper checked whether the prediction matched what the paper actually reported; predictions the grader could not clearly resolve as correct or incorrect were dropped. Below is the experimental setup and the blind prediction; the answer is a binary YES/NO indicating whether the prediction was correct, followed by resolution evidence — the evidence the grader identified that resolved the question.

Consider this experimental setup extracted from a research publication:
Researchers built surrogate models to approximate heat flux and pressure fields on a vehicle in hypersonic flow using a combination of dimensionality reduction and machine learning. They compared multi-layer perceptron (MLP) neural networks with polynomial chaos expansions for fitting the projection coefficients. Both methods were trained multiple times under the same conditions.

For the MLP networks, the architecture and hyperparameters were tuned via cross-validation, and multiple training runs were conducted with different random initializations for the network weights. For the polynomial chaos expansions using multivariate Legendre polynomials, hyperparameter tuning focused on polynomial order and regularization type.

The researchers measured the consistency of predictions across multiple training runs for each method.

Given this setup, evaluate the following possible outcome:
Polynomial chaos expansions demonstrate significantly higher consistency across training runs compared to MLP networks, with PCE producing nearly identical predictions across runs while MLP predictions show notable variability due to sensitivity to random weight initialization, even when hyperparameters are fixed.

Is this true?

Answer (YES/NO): YES